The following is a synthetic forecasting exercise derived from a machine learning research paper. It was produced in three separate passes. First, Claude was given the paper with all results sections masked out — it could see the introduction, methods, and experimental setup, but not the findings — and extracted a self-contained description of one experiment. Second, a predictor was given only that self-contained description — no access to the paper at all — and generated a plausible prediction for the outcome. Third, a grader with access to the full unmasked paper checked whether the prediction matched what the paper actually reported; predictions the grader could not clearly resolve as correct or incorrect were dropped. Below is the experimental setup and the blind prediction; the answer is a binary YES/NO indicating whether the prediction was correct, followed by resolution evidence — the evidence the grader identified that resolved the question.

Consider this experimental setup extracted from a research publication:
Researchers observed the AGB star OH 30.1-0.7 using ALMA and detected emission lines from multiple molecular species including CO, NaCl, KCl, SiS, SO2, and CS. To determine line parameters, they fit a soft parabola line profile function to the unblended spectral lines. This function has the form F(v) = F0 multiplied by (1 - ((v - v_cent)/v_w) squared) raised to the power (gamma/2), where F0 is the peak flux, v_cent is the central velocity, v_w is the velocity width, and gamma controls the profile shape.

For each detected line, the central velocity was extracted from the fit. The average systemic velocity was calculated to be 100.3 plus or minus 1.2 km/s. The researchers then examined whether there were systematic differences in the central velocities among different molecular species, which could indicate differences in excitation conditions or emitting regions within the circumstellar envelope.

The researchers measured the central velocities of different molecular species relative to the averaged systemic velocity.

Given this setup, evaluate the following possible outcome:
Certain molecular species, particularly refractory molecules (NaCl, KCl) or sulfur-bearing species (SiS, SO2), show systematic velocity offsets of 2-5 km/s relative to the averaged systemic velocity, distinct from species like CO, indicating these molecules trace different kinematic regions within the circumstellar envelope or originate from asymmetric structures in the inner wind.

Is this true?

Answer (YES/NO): NO